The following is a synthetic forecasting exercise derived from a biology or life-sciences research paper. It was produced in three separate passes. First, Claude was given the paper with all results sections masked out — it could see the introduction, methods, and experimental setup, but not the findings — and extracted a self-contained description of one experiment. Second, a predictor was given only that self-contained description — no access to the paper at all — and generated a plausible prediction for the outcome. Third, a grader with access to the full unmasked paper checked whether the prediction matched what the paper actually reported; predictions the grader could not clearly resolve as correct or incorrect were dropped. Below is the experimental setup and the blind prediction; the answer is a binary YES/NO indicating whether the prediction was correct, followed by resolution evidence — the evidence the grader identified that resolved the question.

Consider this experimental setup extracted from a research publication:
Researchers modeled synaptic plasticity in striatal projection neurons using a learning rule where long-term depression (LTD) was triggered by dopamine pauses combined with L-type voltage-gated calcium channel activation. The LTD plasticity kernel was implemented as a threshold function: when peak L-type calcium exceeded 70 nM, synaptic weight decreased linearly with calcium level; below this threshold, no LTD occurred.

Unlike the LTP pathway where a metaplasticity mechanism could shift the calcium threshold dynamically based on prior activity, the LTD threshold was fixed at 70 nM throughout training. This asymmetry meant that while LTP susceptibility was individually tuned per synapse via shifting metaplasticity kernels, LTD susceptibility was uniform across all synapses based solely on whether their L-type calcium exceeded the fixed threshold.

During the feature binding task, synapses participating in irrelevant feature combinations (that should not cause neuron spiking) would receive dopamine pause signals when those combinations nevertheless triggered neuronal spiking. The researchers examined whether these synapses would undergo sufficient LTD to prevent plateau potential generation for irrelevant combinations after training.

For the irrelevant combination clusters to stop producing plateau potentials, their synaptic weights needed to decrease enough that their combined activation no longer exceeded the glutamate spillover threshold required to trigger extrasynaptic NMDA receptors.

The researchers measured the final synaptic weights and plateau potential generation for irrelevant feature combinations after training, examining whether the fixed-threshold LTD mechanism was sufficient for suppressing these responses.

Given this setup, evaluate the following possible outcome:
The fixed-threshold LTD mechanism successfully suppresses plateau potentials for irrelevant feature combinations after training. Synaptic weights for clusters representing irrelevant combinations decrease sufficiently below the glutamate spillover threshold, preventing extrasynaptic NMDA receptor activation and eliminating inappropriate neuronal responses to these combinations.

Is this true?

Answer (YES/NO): NO